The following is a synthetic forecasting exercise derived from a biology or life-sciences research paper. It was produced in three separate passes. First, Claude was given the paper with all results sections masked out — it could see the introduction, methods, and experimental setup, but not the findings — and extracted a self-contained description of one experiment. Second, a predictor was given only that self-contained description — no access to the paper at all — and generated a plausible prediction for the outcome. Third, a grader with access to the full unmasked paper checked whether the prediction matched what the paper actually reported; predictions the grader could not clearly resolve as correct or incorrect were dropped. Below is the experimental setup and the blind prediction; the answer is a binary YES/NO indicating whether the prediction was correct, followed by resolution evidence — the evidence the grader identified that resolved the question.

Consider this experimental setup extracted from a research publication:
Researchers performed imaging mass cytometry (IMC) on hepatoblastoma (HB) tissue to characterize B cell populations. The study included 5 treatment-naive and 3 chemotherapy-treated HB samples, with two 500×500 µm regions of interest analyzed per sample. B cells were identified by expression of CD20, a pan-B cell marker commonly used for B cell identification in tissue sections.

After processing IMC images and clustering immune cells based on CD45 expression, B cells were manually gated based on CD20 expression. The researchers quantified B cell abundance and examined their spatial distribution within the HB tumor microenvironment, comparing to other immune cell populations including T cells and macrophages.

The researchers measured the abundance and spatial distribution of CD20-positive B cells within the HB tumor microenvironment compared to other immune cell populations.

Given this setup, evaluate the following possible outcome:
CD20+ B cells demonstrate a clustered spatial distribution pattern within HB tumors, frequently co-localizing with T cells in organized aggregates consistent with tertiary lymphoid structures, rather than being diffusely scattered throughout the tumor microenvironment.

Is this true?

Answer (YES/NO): NO